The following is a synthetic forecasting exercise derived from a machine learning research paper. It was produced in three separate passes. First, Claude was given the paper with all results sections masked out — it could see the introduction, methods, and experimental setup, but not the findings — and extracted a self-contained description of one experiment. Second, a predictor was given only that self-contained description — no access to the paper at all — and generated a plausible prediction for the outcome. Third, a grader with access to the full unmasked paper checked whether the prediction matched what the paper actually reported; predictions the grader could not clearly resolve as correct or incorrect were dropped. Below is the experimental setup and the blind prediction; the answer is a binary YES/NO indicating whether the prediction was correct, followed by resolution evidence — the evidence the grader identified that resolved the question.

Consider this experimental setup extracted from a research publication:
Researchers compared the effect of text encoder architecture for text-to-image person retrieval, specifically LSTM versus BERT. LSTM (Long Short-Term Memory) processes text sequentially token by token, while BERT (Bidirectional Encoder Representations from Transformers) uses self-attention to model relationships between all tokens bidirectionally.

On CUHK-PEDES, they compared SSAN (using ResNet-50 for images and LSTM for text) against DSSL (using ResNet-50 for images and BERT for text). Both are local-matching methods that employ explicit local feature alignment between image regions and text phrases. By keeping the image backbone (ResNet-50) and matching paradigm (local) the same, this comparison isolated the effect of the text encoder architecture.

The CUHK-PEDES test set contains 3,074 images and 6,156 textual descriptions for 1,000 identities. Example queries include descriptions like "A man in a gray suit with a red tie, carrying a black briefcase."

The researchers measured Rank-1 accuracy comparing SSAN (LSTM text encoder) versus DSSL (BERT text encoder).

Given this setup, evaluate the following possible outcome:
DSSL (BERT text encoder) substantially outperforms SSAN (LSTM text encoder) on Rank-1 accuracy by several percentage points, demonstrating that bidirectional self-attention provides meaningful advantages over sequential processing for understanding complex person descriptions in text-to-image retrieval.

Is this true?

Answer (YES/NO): NO